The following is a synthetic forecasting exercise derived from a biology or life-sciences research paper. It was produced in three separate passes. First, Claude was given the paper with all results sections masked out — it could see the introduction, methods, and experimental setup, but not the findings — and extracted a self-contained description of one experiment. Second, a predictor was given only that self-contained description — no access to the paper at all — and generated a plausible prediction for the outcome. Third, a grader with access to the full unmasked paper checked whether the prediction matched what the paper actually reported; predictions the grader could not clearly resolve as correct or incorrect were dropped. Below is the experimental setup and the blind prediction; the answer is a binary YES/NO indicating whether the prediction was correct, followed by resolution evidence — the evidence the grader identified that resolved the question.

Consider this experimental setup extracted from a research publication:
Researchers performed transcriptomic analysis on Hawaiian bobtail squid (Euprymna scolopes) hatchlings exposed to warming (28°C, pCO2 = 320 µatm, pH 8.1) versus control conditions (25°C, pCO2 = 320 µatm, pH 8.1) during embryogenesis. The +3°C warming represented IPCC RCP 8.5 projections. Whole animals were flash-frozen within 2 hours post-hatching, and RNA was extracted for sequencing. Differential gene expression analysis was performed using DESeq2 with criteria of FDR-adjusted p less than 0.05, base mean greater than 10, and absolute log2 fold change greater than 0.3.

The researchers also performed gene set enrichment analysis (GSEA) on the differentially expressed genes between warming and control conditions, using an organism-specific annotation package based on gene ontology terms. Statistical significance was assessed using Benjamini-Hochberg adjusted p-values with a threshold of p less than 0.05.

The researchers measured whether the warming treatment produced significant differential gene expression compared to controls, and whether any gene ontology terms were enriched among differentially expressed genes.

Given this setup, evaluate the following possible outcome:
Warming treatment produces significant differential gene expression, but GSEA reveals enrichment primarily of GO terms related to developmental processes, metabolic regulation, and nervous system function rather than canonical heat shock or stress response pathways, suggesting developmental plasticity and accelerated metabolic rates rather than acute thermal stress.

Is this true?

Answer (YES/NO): NO